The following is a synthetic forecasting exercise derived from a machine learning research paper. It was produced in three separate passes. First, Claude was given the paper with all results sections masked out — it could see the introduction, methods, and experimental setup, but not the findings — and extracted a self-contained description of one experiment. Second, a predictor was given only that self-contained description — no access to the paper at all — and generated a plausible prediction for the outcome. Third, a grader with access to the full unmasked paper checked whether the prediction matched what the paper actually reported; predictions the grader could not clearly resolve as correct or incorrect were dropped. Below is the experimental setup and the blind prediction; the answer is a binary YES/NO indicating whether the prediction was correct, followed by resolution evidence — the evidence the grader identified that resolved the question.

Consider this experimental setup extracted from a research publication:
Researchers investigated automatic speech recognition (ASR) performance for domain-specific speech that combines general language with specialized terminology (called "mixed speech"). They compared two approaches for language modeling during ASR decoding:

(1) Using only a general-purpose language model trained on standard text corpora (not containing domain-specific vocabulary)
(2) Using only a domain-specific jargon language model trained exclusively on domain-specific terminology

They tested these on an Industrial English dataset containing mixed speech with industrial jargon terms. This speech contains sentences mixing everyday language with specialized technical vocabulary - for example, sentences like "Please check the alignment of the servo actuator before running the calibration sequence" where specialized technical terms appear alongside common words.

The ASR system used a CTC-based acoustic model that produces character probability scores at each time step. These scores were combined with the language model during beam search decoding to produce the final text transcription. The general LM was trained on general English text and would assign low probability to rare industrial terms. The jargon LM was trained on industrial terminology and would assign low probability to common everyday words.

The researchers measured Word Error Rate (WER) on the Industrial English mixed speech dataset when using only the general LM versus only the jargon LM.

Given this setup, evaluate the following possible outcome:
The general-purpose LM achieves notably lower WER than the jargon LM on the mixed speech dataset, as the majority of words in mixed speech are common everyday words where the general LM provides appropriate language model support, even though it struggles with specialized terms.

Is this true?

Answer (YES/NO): NO